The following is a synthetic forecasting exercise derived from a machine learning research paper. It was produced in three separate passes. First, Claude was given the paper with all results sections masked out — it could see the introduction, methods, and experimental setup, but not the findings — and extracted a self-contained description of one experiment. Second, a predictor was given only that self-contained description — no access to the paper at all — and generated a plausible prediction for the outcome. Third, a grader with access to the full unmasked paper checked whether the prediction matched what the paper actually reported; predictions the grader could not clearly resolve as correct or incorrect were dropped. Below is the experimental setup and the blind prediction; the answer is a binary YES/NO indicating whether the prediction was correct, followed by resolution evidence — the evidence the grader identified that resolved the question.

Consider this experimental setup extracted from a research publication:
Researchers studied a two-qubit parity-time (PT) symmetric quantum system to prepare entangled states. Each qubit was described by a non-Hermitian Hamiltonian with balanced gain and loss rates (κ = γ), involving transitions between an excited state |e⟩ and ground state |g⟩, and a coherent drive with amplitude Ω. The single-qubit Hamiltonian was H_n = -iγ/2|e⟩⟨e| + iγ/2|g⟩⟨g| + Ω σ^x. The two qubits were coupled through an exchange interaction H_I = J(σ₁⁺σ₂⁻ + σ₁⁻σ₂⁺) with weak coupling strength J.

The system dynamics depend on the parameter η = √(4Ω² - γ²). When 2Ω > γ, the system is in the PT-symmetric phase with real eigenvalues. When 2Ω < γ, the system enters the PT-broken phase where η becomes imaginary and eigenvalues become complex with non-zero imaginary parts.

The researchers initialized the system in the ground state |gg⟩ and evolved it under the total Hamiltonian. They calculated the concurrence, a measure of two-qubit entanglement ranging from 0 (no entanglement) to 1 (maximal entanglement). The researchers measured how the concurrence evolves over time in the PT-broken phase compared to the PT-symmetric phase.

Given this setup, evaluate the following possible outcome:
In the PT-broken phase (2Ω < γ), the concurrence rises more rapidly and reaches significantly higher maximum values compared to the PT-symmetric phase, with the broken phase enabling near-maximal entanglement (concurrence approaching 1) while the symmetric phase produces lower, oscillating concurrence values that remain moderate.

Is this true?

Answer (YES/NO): NO